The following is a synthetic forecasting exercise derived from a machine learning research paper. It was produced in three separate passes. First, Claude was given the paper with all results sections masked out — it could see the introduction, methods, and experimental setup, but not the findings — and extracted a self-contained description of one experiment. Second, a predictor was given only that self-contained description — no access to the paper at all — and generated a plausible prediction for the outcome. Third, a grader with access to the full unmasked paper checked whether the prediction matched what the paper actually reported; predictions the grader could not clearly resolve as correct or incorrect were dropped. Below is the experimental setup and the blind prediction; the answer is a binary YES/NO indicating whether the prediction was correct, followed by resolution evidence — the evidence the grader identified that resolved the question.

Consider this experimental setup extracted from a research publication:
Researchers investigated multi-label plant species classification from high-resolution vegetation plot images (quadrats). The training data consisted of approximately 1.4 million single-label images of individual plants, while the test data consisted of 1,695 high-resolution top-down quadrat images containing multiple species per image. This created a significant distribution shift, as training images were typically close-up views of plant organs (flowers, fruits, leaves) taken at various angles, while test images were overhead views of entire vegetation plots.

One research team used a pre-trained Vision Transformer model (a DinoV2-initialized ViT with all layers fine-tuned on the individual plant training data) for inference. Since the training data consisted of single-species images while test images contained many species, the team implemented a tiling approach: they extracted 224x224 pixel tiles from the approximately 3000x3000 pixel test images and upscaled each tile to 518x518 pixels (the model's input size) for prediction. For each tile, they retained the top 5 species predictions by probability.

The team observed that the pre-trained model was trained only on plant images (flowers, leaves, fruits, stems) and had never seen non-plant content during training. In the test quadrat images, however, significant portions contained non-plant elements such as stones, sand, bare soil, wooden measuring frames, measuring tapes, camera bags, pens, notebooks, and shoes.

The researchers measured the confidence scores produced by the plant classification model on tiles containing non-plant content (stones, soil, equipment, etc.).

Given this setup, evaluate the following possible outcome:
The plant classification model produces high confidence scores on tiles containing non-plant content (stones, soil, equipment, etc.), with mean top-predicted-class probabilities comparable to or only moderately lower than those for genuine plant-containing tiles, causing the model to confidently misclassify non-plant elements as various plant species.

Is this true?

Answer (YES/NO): YES